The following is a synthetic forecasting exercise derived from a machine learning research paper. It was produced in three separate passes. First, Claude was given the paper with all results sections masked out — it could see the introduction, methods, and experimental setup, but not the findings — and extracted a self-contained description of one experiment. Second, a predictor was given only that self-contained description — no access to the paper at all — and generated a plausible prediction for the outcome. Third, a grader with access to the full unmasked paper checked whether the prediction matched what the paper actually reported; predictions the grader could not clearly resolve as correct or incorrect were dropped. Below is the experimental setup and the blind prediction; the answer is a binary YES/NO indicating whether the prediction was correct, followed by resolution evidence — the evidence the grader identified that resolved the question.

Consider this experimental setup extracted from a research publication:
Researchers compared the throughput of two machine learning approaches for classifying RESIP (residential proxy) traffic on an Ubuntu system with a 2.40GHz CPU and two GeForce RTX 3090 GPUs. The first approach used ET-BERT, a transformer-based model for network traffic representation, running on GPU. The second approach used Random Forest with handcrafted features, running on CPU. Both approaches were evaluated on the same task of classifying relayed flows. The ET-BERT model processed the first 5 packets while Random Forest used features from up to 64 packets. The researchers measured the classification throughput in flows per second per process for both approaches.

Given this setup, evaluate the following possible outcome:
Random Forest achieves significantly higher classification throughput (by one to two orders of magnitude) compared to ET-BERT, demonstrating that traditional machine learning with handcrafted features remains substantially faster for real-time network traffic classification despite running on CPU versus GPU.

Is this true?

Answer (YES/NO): NO